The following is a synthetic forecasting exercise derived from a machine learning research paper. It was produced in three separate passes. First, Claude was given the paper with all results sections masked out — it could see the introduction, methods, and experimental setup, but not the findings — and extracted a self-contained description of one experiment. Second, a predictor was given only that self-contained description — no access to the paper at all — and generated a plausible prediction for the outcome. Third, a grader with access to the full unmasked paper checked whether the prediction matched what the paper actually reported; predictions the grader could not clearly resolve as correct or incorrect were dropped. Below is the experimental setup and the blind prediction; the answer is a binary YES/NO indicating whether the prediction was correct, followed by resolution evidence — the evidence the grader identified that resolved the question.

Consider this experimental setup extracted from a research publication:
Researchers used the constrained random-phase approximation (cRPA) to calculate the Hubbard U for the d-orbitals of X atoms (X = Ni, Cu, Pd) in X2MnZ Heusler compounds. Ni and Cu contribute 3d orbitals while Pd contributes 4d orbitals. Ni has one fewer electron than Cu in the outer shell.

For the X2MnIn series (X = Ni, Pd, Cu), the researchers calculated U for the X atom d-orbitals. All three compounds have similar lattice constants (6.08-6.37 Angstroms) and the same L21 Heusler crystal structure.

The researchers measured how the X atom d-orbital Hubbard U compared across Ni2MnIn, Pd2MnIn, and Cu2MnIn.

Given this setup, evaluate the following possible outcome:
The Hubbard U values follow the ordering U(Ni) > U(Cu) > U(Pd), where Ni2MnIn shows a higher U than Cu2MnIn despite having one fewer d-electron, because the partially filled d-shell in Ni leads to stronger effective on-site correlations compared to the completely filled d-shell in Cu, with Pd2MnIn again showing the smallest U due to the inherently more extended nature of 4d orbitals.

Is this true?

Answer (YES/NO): NO